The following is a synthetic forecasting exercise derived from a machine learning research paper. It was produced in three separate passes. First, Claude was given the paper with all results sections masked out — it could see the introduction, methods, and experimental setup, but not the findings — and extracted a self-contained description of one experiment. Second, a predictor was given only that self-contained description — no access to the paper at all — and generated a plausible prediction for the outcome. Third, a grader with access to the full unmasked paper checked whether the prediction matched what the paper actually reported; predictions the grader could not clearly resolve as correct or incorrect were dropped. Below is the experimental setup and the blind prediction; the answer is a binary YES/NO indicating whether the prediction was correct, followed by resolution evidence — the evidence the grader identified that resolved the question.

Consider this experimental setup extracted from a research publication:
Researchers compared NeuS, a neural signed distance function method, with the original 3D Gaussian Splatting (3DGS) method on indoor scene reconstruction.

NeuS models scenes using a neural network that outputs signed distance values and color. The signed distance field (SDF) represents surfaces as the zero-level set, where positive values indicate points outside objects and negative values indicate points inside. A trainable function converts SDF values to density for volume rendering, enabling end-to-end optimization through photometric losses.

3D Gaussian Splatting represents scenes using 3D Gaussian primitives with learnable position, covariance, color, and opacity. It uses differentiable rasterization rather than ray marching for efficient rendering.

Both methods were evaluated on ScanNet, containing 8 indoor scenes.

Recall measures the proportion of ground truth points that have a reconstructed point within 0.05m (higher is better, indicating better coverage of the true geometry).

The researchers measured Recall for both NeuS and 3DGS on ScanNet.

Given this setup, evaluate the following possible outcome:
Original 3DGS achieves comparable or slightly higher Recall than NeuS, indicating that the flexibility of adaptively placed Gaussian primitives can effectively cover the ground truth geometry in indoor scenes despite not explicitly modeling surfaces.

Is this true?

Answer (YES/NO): NO